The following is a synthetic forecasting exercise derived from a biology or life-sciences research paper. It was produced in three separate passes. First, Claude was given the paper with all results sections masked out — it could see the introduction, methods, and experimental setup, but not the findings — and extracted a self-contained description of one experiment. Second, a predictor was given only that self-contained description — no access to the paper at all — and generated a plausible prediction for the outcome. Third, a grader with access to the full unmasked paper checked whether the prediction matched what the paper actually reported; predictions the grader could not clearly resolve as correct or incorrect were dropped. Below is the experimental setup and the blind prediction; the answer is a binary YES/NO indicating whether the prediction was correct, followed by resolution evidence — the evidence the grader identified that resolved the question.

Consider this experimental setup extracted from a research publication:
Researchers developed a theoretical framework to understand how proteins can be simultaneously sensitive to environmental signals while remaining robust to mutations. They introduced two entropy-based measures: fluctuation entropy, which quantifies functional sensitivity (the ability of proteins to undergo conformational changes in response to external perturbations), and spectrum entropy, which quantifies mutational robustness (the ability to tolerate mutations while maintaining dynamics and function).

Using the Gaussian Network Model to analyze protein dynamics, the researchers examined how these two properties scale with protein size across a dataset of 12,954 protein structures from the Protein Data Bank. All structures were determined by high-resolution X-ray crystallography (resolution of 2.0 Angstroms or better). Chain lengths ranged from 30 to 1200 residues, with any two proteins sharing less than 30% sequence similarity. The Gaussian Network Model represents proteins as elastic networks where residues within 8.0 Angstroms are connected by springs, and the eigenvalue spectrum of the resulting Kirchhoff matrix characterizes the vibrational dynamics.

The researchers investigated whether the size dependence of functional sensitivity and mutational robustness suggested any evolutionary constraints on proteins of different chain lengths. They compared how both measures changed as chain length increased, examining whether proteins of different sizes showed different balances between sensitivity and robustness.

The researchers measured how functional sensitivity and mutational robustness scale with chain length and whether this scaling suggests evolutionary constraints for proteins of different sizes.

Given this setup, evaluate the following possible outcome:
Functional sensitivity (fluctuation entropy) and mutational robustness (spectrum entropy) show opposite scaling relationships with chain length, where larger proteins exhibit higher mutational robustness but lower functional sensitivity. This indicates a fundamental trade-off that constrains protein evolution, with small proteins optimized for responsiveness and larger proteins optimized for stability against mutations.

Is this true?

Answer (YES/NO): NO